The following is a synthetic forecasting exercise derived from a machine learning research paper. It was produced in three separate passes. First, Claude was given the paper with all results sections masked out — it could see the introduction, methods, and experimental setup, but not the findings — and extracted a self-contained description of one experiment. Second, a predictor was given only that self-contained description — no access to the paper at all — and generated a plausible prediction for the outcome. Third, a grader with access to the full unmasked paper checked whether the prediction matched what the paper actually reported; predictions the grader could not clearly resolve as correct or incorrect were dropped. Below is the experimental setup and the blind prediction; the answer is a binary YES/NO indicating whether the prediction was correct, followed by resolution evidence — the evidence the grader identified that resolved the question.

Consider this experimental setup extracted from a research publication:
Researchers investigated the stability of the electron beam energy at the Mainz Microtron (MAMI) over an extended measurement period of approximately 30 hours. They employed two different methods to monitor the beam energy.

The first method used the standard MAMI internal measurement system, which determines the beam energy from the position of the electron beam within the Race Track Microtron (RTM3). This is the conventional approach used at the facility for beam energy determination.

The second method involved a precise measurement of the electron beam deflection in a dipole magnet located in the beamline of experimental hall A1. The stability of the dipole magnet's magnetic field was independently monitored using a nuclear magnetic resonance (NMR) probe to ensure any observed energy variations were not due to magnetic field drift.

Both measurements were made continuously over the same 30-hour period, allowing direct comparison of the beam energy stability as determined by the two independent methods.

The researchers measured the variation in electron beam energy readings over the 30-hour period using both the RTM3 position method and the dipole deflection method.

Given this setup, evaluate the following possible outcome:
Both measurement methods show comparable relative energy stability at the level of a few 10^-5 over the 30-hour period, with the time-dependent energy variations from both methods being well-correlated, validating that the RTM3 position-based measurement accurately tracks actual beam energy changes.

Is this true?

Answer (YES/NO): NO